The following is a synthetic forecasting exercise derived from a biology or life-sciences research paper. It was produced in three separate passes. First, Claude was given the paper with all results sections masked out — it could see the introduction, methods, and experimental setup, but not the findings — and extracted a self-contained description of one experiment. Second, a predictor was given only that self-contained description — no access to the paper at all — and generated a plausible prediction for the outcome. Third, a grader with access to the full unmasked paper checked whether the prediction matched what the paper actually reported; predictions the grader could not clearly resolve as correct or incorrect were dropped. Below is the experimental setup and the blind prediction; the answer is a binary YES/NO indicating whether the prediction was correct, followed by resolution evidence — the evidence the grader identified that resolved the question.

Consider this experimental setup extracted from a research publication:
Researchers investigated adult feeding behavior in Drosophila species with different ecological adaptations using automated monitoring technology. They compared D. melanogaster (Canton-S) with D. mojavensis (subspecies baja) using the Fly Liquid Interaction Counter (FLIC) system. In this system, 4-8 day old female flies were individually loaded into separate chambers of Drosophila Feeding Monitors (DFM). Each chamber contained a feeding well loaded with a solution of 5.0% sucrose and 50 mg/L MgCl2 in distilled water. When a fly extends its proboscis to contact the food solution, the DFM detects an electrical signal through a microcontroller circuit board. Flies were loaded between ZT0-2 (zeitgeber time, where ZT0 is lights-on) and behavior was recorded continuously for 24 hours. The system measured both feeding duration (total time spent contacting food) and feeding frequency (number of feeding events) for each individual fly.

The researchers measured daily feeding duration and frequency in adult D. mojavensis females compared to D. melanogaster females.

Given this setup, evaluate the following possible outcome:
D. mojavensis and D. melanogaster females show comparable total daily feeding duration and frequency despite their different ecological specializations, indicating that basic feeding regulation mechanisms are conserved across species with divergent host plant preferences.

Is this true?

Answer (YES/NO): NO